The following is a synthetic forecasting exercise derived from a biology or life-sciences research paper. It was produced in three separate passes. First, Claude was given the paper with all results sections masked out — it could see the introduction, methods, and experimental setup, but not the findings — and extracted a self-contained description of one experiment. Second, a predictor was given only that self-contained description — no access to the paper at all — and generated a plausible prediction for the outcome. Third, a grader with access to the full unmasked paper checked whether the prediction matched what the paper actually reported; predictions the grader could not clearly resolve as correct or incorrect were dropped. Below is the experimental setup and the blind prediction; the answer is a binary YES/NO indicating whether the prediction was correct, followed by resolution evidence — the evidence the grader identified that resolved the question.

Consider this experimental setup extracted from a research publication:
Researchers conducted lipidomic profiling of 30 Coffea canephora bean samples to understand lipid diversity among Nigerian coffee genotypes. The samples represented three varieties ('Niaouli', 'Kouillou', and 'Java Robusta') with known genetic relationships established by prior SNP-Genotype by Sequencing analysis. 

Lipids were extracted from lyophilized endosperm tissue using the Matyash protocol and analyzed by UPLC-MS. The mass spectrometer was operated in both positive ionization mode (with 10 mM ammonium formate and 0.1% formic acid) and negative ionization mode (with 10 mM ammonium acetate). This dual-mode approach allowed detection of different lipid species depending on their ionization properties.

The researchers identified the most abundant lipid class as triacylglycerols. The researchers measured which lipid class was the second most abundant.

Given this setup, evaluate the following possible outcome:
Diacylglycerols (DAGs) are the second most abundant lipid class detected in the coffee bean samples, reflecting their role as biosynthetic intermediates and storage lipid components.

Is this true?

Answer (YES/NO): NO